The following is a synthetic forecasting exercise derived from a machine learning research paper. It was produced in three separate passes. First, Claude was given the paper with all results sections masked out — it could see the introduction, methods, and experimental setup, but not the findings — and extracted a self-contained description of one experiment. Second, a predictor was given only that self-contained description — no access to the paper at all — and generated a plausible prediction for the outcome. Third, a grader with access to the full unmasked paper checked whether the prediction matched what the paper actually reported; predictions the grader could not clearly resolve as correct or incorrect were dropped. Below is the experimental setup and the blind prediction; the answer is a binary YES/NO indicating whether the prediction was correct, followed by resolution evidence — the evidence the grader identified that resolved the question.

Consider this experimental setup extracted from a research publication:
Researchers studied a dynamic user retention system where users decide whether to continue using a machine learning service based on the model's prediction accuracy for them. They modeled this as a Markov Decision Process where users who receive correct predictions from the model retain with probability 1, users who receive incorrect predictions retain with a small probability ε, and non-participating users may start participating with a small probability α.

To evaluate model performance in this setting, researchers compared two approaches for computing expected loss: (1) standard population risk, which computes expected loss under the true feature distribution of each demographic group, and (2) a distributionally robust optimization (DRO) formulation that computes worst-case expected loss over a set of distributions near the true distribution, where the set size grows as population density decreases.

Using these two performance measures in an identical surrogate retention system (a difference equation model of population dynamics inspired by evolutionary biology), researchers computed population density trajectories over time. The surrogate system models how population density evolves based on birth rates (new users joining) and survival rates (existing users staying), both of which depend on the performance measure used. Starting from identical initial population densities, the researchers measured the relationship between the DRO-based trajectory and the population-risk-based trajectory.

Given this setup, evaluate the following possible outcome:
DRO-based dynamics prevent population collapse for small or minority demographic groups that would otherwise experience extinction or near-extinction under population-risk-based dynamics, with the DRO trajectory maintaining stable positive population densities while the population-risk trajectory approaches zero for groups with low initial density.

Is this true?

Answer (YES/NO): NO